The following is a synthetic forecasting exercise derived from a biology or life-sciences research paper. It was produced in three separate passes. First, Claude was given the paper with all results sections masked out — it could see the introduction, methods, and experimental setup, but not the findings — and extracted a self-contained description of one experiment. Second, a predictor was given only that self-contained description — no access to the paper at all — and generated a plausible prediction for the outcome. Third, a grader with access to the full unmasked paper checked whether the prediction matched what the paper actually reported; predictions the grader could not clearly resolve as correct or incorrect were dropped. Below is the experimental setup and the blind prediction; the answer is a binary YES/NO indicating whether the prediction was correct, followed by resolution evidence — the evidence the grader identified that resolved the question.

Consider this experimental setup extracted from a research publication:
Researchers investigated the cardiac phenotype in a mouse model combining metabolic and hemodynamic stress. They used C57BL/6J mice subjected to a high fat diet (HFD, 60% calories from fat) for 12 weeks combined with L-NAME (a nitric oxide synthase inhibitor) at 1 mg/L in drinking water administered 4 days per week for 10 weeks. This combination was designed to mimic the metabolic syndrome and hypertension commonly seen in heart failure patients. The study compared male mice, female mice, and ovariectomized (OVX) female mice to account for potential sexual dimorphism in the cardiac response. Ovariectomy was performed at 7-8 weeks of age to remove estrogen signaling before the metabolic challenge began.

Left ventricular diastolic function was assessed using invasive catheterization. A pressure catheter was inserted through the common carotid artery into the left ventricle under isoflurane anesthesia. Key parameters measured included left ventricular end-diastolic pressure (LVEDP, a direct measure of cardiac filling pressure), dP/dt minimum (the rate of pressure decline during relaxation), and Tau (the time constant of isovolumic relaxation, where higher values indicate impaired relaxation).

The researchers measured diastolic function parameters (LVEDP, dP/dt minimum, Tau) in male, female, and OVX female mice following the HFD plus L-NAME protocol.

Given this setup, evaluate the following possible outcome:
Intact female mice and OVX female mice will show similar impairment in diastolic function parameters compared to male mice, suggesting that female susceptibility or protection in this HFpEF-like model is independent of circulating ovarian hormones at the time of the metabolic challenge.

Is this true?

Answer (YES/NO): NO